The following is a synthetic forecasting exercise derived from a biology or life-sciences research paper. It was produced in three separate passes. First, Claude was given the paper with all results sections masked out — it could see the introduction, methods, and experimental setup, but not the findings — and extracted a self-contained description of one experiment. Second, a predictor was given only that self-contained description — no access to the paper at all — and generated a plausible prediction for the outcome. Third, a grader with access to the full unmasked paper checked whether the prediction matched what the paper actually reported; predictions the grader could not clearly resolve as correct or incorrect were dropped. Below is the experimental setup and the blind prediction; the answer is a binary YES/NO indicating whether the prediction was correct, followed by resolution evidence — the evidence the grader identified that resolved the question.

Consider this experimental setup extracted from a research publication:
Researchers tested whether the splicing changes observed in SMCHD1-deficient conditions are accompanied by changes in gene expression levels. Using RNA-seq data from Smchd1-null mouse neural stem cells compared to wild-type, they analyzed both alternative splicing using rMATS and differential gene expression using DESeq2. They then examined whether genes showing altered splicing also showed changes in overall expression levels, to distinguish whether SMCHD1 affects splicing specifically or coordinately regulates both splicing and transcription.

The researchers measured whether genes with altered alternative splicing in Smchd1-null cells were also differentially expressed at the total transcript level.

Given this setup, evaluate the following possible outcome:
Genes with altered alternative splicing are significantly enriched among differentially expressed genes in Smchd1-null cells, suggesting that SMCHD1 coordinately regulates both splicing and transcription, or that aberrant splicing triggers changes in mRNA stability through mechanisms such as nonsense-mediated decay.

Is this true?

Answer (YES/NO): NO